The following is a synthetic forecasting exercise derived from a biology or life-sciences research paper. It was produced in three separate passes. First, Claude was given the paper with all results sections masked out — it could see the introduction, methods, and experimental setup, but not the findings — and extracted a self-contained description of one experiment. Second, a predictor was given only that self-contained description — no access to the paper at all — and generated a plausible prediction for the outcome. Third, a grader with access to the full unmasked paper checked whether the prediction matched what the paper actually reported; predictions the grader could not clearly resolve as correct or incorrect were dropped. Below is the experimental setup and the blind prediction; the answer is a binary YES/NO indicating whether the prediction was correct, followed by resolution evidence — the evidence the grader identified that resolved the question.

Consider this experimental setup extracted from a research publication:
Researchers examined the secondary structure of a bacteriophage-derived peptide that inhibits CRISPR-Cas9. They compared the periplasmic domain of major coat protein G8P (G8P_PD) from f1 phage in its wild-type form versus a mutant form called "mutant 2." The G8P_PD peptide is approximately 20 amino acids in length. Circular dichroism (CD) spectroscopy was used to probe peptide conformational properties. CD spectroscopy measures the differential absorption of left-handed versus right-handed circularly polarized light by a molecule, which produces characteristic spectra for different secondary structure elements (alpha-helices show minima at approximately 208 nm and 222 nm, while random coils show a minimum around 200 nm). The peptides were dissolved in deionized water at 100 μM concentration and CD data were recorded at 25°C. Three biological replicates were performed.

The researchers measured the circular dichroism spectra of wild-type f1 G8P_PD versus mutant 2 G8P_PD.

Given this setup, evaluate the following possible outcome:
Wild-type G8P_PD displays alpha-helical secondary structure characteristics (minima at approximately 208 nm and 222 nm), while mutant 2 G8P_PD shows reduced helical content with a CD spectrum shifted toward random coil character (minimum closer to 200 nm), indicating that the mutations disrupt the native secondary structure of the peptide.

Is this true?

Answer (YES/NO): YES